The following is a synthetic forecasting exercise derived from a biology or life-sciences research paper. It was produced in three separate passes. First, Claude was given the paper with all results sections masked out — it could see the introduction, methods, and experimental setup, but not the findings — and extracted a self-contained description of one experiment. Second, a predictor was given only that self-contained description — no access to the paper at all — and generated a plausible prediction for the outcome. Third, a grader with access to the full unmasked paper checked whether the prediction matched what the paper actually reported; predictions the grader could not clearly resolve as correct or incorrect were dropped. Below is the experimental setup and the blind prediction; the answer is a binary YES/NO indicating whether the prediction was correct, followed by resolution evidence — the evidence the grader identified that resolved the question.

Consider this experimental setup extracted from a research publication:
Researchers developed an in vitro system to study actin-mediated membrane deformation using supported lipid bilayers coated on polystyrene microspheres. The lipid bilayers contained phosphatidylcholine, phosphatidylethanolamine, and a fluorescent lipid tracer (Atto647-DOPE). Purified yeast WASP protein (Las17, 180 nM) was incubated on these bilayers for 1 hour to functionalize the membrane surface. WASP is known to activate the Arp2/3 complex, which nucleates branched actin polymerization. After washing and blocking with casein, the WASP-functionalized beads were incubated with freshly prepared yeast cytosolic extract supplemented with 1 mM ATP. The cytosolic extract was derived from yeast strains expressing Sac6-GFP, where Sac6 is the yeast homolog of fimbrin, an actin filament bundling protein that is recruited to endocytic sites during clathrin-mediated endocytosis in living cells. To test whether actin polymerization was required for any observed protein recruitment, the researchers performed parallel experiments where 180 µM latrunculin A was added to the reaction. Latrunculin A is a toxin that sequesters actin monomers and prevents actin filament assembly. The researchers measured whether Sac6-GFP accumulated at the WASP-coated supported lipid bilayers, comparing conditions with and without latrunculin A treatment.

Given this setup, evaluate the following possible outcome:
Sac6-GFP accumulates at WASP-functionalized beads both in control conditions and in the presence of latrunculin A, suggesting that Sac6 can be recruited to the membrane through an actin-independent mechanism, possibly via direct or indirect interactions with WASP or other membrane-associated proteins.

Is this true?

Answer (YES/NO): NO